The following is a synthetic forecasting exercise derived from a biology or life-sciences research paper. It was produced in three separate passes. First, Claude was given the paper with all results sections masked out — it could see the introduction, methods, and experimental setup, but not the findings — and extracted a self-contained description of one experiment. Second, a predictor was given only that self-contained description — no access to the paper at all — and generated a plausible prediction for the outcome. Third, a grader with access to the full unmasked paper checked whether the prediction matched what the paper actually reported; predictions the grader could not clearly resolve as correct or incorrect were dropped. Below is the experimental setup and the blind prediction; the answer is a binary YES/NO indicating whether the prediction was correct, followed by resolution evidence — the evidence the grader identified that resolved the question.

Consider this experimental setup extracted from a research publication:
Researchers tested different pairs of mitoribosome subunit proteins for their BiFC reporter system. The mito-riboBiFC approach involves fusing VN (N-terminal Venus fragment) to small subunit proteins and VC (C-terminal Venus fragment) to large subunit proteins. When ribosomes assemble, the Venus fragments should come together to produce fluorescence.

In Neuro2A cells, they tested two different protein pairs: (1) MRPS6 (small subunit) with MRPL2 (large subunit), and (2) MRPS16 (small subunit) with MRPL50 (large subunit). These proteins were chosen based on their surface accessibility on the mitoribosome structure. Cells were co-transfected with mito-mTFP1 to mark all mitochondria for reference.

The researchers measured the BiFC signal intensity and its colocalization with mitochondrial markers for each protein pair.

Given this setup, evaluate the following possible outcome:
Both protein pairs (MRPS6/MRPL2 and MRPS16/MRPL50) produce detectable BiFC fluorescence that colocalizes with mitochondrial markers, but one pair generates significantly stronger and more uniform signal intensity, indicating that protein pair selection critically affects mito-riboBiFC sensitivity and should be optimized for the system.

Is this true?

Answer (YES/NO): YES